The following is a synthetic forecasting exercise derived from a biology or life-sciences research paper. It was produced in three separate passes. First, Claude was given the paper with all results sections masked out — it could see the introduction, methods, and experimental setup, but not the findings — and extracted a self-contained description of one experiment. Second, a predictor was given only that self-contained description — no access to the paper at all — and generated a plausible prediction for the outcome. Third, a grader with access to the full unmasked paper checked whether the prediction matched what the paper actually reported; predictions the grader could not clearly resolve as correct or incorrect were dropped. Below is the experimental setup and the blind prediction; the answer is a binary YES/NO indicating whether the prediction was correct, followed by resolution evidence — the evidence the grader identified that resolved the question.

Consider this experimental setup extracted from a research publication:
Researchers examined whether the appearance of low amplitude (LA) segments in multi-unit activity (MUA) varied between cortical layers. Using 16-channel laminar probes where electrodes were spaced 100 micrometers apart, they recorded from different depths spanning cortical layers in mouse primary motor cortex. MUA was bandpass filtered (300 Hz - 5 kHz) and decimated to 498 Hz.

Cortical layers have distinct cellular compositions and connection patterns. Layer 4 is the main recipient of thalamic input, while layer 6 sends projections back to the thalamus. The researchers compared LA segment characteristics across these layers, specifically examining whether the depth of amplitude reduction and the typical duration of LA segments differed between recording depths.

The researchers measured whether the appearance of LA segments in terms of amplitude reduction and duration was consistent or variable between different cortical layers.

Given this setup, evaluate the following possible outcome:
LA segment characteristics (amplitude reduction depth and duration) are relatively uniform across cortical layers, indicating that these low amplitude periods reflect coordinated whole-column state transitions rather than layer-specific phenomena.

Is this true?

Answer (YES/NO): NO